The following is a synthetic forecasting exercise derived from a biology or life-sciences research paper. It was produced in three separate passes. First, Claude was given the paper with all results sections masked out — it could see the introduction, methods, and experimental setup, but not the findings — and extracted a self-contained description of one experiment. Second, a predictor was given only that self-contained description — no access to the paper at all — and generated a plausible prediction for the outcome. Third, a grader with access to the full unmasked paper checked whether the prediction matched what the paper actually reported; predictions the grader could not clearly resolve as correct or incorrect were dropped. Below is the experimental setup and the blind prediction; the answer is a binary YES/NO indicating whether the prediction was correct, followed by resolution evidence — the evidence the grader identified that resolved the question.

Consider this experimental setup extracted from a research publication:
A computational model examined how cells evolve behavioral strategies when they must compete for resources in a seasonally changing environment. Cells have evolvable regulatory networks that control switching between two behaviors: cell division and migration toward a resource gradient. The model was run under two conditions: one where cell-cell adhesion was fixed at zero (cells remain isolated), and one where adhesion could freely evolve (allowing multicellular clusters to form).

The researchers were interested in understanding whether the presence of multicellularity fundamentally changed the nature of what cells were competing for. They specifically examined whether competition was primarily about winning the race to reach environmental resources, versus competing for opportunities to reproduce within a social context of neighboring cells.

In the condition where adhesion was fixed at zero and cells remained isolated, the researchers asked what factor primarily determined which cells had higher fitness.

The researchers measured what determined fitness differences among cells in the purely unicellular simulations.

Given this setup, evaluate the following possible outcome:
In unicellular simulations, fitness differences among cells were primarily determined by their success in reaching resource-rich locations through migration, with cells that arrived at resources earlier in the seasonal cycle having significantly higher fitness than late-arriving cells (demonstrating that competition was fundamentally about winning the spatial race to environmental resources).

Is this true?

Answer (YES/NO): YES